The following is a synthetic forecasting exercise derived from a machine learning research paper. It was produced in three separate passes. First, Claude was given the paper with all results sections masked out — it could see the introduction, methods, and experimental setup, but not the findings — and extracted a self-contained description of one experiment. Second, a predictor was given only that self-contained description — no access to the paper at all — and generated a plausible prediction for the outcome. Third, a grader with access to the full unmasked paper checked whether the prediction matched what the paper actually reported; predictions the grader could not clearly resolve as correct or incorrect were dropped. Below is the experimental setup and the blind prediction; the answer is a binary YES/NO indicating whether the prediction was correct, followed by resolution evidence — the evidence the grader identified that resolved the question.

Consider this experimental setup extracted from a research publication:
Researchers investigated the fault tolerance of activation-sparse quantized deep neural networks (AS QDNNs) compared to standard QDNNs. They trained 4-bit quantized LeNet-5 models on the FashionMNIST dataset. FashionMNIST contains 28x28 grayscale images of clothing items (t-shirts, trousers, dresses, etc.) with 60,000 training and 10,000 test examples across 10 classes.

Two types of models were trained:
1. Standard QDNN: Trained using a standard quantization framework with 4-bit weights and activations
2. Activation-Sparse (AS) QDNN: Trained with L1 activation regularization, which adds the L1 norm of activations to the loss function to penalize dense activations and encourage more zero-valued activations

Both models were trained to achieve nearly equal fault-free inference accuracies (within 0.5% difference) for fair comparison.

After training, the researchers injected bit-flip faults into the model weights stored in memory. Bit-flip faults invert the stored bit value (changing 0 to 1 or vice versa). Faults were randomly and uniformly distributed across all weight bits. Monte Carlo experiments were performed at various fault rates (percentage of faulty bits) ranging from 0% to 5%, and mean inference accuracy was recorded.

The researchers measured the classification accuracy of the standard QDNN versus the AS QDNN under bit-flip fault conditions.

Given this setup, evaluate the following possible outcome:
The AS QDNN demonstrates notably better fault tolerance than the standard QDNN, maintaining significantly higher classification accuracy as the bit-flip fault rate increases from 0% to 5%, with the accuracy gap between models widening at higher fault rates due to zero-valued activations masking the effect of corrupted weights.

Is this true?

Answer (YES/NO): NO